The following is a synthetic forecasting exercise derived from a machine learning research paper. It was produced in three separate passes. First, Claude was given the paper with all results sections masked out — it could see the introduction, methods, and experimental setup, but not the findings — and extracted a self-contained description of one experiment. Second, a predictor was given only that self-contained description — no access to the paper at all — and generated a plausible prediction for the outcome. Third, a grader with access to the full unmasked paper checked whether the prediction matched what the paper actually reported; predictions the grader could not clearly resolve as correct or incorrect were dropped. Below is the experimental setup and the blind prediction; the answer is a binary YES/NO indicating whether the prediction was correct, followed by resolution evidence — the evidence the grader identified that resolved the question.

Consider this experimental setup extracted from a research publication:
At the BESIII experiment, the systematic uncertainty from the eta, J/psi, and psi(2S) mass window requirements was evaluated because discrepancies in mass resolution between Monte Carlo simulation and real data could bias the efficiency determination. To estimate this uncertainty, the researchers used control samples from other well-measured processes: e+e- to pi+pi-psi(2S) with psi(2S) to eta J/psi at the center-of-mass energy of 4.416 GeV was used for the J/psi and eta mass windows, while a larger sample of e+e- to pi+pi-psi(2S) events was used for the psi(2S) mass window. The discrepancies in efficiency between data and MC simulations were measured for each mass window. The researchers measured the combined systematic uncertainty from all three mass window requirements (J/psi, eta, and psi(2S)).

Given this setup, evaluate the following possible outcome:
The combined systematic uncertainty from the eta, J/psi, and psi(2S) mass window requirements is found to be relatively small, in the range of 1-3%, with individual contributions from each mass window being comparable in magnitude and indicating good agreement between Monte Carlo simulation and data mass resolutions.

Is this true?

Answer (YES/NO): NO